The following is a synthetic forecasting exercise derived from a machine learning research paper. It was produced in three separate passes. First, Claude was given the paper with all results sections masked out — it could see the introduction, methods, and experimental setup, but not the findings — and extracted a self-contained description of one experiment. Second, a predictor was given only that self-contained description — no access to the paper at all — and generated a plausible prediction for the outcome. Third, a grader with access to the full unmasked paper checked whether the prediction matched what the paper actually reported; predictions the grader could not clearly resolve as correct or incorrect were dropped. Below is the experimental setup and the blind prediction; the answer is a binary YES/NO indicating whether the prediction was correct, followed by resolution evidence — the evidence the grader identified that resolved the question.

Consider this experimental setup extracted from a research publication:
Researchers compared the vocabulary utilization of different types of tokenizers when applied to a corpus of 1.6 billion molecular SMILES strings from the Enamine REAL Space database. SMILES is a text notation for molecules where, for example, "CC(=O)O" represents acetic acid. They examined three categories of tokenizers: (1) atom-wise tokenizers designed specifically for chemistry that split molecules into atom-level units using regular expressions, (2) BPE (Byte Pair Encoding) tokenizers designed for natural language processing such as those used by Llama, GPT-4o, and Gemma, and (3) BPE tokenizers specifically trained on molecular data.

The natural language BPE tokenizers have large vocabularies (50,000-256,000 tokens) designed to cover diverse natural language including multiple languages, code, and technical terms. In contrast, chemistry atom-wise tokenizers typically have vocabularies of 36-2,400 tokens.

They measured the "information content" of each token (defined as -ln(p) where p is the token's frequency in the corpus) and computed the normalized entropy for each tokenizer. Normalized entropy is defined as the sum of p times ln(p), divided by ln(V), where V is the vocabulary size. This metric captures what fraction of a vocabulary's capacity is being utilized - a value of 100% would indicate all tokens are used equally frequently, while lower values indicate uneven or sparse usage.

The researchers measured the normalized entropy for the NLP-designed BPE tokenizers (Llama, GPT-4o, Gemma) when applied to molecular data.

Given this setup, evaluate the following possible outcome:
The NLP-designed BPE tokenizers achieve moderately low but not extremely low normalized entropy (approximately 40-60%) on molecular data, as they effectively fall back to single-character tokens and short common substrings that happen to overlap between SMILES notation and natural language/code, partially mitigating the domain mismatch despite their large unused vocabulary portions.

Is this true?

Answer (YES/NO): NO